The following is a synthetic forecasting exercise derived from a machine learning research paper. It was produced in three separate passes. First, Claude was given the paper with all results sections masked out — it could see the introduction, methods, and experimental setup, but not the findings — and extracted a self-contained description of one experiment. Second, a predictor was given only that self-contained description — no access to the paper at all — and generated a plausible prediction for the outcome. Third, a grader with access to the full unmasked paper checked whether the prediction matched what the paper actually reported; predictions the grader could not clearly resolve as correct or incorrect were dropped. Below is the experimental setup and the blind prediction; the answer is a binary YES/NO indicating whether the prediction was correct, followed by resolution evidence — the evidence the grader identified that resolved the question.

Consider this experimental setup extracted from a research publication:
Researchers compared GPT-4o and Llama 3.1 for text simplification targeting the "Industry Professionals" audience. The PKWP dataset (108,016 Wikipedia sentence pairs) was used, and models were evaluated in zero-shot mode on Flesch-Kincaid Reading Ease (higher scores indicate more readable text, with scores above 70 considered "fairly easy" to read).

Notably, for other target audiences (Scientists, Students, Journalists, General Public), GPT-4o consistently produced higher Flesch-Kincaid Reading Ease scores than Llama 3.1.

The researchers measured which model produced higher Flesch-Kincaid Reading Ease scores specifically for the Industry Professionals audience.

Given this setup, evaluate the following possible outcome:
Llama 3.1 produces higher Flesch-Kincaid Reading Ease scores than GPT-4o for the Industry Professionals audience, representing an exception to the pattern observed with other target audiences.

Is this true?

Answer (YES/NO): YES